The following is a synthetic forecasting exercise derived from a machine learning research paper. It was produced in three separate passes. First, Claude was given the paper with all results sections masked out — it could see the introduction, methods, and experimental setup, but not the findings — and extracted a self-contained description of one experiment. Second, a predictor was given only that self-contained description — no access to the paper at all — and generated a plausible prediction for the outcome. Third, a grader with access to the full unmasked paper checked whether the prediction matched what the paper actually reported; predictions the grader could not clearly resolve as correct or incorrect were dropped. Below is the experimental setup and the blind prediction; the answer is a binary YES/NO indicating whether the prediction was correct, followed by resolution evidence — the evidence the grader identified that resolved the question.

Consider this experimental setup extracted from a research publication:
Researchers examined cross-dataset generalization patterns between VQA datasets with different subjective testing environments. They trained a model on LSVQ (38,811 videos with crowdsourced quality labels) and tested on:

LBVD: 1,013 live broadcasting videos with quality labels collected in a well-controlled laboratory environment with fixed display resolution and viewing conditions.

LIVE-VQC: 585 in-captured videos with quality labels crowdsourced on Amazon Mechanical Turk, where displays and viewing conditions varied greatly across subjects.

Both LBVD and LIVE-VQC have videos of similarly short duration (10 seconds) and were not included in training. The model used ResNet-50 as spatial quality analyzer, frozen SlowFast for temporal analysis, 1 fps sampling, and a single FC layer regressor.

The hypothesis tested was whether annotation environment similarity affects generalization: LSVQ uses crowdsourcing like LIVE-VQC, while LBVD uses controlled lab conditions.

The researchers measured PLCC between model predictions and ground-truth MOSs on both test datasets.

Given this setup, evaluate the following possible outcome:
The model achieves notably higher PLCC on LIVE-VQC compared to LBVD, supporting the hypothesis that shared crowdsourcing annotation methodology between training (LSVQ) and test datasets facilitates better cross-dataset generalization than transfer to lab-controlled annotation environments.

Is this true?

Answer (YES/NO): NO